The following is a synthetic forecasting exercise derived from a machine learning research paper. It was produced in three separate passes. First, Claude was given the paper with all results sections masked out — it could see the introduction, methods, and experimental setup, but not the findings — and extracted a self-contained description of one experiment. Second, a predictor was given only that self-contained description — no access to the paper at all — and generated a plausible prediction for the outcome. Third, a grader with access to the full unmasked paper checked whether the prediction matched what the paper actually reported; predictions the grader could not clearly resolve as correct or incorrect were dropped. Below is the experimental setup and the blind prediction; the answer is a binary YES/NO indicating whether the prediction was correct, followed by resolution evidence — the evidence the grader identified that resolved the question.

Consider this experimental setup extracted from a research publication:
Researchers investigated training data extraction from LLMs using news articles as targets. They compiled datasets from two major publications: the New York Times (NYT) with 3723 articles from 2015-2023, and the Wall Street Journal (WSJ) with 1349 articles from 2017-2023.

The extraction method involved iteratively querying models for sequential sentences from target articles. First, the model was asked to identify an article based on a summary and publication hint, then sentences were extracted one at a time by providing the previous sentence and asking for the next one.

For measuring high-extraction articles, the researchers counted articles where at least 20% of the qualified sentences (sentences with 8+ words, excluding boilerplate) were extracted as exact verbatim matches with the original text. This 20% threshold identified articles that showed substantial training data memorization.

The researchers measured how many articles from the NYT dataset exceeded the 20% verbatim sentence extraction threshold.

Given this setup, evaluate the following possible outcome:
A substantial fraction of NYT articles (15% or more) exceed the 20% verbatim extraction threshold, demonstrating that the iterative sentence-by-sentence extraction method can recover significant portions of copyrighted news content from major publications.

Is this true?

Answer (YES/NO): NO